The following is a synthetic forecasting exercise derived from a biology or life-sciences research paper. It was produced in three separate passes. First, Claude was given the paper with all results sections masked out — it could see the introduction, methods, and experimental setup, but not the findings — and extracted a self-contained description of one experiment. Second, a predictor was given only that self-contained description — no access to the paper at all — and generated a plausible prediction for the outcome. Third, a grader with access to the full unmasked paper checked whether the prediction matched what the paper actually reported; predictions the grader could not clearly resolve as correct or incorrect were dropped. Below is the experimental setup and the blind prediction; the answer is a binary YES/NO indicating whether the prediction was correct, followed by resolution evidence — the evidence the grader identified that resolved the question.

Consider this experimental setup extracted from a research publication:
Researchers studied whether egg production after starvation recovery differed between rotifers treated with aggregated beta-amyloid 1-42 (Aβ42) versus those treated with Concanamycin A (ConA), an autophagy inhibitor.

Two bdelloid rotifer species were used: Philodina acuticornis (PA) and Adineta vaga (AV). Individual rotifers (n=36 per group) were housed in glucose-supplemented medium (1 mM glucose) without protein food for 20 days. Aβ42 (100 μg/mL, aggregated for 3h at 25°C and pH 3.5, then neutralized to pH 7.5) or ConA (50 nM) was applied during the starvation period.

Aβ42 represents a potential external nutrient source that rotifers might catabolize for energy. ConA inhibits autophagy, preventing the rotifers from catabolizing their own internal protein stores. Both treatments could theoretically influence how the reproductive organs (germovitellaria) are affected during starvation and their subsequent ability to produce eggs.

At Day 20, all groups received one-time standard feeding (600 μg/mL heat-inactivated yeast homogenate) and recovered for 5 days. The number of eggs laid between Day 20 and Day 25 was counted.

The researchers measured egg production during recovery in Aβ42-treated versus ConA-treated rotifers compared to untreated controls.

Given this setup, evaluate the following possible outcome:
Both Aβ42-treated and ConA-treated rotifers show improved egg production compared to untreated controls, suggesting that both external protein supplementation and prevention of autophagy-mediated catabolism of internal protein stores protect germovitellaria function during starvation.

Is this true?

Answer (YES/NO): NO